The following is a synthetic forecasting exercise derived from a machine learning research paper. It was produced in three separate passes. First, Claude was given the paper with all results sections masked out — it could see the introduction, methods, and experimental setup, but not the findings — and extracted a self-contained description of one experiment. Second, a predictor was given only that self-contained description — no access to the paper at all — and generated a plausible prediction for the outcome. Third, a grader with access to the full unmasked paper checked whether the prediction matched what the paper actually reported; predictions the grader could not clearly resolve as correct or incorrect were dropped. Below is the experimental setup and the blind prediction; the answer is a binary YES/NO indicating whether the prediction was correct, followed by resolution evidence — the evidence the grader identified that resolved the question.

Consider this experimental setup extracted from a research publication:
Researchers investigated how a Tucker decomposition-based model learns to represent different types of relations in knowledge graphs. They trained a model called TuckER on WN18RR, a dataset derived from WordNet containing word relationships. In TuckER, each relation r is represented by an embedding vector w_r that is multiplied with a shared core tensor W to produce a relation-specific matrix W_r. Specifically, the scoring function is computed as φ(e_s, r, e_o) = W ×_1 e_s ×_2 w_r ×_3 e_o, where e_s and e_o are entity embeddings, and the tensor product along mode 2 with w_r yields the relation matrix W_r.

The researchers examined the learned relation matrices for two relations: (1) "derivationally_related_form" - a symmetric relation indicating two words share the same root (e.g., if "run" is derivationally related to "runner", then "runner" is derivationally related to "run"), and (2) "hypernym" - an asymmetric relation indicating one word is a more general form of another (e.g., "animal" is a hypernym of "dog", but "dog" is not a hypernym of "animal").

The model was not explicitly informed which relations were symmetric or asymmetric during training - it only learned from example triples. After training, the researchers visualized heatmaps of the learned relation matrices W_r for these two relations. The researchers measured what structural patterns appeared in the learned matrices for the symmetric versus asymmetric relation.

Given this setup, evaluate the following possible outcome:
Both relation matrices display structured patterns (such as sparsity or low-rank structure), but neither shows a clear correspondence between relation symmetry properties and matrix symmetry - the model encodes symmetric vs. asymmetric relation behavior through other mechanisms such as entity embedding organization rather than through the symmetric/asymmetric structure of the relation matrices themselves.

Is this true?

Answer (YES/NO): NO